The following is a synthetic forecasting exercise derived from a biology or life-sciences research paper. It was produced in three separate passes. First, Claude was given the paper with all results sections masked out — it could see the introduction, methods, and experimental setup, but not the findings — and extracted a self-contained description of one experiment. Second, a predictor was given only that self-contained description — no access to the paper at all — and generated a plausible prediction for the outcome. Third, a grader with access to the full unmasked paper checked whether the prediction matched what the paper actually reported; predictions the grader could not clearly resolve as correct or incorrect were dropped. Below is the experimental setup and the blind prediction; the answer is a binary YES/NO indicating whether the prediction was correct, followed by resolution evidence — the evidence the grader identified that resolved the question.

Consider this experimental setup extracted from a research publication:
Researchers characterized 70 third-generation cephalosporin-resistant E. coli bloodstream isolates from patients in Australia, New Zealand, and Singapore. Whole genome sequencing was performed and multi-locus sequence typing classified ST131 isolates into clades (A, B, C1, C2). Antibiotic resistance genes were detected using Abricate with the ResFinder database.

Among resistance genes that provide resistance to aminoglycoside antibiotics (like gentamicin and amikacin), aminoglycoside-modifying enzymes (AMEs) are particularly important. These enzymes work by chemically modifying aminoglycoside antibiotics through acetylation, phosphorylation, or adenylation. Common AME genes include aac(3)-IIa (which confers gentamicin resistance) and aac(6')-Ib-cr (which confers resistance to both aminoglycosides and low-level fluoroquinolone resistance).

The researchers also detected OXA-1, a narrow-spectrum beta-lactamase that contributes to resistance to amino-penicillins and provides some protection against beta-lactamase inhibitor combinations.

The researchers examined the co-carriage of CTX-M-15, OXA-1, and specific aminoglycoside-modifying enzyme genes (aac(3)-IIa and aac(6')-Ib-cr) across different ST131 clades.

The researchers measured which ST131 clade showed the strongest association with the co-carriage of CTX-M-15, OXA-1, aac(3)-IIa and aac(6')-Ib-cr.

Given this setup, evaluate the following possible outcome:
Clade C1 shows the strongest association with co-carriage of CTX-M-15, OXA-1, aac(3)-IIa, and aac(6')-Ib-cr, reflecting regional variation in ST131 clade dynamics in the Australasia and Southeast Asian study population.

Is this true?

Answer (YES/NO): NO